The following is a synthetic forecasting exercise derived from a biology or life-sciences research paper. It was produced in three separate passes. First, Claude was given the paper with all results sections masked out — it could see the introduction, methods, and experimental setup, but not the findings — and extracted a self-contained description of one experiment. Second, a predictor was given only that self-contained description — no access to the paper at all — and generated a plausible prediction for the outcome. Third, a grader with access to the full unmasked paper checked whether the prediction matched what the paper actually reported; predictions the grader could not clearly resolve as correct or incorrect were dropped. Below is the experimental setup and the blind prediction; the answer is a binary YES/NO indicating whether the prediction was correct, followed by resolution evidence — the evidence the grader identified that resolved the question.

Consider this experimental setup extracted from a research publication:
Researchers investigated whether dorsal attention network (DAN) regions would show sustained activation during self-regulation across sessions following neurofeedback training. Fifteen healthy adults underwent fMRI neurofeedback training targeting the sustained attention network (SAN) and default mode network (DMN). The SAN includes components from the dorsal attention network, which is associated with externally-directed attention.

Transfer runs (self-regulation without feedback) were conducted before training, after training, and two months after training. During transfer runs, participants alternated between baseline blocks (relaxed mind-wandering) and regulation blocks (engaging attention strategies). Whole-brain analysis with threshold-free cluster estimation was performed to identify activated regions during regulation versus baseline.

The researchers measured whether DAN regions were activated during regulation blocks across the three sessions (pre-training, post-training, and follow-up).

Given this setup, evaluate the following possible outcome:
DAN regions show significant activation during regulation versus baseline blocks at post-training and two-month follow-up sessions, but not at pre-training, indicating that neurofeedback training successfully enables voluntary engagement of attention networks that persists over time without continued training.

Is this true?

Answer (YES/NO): NO